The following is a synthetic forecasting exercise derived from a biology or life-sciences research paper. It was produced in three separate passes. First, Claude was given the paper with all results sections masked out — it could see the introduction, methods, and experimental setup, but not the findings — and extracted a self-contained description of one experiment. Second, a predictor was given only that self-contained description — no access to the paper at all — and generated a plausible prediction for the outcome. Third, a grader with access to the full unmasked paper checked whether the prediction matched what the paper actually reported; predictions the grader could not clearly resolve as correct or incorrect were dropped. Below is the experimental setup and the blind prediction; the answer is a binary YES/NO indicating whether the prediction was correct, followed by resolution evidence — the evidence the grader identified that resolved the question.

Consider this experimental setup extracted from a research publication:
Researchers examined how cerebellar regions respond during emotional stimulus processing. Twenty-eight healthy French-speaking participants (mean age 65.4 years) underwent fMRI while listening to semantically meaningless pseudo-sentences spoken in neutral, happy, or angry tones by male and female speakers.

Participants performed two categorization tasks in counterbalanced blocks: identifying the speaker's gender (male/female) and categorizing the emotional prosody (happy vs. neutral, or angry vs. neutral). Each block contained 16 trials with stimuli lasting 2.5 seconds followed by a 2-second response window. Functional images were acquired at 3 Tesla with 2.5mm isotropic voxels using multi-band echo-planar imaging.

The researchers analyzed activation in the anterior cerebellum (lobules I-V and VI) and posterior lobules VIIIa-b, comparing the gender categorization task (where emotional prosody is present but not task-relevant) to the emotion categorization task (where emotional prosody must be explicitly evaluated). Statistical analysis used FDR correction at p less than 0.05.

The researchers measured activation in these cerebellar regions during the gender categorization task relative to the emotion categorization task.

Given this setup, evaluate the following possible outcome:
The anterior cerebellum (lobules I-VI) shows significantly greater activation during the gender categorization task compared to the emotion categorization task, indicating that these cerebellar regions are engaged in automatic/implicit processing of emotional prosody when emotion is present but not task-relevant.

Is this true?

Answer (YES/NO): NO